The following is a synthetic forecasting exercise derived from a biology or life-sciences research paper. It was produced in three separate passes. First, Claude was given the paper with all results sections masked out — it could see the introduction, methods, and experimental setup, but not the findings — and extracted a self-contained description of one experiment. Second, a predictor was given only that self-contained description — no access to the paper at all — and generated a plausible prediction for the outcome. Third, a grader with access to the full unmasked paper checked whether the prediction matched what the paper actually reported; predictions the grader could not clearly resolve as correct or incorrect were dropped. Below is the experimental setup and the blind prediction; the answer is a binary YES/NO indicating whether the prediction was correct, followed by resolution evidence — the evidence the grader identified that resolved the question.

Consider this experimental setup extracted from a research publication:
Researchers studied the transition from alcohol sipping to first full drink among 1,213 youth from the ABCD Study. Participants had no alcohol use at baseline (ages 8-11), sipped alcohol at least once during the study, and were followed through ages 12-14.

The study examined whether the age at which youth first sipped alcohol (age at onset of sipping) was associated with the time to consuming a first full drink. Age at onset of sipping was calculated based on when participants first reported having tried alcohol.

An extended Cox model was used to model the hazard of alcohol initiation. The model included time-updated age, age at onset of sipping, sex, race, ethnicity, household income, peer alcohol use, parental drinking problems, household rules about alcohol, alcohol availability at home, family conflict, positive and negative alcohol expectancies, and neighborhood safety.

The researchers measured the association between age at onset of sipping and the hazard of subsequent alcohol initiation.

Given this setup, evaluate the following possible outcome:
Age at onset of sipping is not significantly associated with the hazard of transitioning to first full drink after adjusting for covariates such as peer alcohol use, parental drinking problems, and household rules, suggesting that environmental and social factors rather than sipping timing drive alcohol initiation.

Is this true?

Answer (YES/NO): NO